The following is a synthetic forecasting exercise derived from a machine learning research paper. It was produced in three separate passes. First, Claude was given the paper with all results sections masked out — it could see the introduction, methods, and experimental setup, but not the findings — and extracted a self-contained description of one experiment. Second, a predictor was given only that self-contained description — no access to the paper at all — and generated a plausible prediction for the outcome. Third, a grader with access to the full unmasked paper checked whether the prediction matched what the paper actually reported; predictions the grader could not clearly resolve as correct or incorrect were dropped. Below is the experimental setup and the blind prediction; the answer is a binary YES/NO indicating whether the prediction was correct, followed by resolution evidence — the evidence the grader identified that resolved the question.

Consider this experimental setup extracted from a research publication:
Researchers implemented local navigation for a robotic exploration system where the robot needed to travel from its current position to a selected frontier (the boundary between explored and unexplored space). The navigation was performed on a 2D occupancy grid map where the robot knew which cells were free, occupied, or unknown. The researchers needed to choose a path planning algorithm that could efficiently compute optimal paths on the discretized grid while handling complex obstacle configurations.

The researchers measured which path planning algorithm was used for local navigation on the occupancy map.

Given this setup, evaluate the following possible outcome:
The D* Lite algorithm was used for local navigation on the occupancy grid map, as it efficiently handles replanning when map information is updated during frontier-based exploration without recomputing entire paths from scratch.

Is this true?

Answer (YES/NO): NO